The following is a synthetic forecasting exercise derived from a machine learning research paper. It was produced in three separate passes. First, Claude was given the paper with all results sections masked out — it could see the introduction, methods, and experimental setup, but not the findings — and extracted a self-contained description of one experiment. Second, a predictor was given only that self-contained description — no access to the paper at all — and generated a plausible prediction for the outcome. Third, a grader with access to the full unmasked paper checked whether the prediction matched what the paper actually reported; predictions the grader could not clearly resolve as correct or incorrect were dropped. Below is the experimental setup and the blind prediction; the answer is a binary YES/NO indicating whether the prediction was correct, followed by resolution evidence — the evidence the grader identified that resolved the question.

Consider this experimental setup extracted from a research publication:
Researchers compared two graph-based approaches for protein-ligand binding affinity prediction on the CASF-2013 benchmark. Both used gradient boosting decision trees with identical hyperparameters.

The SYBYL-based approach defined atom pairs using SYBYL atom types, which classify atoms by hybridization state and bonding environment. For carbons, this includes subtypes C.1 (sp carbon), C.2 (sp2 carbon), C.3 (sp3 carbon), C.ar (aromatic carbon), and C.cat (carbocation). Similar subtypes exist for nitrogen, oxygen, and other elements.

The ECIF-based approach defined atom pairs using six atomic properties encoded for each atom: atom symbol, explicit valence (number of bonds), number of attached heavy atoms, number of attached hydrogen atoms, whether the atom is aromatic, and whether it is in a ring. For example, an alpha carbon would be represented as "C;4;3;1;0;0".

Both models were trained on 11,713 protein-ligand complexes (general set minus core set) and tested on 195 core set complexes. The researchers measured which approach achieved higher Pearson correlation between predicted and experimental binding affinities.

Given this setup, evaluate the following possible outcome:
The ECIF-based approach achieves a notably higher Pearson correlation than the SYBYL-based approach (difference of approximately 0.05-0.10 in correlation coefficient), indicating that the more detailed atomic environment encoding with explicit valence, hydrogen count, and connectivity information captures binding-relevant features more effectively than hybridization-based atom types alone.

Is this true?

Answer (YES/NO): NO